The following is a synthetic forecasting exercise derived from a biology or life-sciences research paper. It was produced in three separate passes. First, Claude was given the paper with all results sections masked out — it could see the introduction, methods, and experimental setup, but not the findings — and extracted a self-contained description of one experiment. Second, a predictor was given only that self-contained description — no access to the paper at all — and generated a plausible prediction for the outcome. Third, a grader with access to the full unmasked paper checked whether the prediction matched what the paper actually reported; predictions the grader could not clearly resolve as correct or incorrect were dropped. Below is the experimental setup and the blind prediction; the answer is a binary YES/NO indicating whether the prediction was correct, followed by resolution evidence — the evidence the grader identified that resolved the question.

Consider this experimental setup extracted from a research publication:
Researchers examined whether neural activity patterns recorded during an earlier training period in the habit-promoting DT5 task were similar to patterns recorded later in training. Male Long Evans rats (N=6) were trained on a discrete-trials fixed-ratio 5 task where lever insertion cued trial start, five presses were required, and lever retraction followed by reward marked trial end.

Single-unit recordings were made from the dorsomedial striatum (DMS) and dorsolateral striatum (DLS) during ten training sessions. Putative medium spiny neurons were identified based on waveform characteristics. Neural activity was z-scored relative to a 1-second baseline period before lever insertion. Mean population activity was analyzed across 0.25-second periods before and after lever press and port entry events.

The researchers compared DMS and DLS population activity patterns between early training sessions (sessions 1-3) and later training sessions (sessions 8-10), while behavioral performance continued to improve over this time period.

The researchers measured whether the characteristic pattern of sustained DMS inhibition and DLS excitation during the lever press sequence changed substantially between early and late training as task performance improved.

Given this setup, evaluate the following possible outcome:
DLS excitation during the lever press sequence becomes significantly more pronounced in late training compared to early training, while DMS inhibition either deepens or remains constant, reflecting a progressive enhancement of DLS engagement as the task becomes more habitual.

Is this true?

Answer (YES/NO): NO